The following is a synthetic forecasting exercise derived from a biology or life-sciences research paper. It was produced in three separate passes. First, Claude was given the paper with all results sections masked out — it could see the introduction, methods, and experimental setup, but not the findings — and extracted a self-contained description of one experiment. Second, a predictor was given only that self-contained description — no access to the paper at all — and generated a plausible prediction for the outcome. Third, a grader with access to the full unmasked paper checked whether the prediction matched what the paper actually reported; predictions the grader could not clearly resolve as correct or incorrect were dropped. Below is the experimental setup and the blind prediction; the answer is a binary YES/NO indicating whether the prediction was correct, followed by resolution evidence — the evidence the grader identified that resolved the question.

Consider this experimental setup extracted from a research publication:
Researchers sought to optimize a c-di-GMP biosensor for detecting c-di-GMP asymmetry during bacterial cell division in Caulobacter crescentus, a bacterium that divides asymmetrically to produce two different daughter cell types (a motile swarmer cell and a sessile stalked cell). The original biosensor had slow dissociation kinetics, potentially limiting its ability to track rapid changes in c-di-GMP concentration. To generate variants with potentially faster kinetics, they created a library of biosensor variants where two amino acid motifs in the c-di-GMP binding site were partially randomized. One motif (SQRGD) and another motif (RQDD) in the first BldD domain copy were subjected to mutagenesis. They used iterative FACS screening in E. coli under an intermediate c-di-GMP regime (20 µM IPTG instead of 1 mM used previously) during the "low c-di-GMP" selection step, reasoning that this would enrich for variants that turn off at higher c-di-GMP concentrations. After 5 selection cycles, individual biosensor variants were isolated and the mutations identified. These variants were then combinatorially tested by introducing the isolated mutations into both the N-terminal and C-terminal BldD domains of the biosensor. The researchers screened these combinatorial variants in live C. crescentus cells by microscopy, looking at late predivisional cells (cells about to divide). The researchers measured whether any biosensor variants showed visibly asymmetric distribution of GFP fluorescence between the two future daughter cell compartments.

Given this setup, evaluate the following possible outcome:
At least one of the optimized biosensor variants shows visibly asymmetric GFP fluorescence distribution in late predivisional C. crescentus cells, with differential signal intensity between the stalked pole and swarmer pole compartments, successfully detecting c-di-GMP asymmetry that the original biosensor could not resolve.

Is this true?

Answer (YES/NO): YES